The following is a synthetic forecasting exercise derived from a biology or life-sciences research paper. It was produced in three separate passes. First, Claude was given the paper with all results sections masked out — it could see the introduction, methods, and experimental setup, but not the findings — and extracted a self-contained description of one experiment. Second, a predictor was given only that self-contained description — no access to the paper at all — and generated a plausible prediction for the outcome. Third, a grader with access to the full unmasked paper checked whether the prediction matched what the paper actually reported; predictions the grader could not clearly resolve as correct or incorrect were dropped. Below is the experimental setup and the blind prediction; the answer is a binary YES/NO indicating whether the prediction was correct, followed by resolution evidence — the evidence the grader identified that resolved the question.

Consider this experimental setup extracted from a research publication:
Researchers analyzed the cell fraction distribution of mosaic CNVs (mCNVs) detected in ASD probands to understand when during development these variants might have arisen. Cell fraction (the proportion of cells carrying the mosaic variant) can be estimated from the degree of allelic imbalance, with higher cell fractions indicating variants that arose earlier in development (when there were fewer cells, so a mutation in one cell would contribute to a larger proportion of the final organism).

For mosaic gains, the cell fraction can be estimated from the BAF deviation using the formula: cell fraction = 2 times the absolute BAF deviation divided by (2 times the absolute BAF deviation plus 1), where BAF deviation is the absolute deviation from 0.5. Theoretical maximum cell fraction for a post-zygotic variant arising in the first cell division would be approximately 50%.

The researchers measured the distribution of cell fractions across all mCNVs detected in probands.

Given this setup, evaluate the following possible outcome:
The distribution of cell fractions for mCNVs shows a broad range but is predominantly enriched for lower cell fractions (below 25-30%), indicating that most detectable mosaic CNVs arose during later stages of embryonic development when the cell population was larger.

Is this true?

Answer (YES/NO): NO